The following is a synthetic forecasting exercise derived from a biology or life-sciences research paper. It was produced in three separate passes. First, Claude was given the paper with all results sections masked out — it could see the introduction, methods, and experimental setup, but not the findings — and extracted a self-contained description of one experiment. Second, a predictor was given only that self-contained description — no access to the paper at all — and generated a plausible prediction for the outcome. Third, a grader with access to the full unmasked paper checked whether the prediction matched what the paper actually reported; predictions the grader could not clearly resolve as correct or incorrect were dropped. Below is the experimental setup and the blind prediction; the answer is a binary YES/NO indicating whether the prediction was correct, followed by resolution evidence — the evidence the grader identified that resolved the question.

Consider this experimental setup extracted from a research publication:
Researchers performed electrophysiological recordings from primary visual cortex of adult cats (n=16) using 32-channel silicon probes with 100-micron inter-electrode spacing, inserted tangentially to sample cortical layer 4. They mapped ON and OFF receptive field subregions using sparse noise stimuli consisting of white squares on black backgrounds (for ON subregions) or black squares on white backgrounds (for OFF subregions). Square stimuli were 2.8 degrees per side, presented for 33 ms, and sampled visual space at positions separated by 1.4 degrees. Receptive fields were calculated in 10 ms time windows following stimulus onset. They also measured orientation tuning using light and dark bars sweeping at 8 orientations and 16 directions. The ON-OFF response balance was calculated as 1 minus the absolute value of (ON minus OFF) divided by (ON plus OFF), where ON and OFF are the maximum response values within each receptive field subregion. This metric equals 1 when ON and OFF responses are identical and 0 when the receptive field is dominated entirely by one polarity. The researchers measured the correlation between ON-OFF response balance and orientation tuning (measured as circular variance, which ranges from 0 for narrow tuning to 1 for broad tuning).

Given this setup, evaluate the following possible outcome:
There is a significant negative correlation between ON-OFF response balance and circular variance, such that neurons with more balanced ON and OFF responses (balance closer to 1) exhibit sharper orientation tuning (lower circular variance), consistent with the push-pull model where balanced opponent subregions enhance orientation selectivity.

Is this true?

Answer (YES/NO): YES